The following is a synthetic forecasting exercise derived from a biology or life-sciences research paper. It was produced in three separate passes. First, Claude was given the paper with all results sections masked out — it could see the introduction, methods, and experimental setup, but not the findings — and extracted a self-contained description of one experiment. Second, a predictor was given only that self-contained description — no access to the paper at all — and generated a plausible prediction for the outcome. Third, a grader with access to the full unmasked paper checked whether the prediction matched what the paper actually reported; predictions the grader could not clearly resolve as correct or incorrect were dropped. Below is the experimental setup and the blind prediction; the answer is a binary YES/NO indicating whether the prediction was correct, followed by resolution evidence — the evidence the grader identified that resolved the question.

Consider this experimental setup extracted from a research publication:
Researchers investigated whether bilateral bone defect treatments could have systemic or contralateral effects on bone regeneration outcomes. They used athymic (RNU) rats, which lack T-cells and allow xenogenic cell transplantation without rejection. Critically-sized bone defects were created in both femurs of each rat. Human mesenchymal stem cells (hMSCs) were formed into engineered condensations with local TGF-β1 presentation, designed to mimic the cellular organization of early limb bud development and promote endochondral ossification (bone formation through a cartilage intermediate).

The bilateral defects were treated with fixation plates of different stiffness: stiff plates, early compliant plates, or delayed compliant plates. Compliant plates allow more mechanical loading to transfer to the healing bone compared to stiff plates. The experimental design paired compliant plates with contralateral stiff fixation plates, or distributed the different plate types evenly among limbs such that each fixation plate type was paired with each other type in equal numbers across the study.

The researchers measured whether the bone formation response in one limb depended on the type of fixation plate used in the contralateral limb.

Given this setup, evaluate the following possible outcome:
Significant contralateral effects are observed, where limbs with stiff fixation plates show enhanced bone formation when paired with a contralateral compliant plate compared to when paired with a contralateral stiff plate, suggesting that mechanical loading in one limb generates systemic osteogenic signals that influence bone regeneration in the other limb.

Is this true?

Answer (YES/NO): NO